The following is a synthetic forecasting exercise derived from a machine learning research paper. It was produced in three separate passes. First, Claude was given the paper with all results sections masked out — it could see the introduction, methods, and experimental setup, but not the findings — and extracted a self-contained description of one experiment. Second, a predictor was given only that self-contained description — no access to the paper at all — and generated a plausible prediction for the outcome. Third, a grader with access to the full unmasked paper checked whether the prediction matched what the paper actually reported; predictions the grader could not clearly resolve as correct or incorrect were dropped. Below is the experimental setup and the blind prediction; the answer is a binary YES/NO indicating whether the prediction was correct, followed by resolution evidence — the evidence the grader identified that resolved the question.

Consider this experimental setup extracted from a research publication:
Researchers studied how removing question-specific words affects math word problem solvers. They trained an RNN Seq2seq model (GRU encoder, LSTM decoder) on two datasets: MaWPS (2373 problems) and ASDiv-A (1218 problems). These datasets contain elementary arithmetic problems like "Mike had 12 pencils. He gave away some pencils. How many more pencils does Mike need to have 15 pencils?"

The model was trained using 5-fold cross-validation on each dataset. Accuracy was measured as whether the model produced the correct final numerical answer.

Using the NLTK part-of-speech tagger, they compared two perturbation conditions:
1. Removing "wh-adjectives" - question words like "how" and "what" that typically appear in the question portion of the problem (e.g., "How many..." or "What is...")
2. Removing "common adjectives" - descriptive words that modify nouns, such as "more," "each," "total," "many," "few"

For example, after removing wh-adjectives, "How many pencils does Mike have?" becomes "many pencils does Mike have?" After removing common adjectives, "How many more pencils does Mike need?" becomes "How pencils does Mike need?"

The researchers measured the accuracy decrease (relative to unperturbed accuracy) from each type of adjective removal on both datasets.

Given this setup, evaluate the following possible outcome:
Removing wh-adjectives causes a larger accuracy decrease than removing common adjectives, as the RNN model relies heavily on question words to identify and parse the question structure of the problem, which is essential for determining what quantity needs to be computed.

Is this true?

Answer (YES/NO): NO